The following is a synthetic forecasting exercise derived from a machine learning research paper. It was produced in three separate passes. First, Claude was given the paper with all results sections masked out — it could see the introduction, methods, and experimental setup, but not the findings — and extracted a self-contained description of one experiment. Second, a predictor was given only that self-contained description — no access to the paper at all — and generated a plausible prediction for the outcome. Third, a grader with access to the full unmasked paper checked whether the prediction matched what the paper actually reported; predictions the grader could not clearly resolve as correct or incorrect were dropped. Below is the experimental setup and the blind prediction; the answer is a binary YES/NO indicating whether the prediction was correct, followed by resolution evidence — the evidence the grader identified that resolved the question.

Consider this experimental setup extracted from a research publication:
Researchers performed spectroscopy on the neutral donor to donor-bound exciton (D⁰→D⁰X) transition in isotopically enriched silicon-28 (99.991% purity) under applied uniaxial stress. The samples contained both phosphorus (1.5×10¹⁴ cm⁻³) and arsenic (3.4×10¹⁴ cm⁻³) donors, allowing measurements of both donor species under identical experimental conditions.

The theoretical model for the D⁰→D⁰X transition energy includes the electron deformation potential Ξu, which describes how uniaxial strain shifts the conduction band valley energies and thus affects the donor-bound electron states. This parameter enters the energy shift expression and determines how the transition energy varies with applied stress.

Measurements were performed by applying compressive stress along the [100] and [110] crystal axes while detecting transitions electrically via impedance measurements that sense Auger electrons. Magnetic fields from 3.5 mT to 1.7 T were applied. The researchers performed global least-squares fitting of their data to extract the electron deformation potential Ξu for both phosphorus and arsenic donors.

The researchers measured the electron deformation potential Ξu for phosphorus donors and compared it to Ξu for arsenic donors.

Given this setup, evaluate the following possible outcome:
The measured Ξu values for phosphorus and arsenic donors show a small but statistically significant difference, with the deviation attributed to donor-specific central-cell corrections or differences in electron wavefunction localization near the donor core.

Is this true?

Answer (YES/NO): NO